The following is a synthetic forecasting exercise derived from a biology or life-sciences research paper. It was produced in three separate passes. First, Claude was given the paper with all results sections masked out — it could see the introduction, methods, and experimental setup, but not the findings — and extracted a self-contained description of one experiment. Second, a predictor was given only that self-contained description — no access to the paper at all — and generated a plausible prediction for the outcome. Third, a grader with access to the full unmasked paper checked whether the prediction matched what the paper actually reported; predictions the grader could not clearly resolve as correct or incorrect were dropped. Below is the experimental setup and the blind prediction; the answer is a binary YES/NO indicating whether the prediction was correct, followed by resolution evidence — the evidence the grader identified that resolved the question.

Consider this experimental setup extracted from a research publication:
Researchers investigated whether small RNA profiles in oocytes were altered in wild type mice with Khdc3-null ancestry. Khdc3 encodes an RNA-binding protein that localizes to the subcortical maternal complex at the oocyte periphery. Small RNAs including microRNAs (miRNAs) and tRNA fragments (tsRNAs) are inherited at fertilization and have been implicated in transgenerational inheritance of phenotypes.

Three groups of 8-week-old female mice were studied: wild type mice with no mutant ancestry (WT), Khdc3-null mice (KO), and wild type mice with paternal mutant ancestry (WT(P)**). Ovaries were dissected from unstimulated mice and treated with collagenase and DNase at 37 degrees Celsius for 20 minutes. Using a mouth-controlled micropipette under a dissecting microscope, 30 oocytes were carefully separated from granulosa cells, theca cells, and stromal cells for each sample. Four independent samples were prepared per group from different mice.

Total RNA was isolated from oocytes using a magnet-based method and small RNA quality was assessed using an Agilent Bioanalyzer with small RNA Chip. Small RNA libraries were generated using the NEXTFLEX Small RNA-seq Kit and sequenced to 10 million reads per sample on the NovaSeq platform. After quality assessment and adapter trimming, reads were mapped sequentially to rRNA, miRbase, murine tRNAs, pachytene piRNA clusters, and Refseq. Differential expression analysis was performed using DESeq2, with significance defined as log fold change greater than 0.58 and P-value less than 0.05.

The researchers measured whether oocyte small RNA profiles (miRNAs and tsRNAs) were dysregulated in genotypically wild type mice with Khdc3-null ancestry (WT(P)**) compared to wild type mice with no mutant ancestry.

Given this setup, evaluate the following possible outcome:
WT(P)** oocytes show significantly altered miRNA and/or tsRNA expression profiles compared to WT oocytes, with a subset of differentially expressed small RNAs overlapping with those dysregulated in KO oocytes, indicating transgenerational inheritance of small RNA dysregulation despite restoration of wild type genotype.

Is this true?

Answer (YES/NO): YES